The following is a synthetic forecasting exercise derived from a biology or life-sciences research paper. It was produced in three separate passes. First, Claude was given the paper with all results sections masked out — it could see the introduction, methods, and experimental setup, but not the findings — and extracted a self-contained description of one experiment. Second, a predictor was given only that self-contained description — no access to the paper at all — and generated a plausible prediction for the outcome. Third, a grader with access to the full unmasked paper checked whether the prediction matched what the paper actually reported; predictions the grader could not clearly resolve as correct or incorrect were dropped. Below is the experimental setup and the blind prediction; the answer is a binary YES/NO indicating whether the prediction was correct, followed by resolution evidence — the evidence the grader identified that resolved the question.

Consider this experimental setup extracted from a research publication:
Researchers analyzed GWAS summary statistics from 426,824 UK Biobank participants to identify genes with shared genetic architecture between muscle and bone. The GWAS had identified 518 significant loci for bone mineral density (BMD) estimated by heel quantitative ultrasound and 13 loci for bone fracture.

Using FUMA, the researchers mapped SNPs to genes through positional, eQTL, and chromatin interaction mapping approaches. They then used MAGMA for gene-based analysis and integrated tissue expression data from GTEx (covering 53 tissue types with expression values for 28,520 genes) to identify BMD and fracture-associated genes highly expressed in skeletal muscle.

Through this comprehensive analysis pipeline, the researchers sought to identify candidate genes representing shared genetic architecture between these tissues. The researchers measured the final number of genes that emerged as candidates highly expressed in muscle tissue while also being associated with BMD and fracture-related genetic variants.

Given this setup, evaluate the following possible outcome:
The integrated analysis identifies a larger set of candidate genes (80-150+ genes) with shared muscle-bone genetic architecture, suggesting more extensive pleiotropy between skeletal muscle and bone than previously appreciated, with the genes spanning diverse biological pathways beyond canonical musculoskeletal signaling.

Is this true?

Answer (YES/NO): NO